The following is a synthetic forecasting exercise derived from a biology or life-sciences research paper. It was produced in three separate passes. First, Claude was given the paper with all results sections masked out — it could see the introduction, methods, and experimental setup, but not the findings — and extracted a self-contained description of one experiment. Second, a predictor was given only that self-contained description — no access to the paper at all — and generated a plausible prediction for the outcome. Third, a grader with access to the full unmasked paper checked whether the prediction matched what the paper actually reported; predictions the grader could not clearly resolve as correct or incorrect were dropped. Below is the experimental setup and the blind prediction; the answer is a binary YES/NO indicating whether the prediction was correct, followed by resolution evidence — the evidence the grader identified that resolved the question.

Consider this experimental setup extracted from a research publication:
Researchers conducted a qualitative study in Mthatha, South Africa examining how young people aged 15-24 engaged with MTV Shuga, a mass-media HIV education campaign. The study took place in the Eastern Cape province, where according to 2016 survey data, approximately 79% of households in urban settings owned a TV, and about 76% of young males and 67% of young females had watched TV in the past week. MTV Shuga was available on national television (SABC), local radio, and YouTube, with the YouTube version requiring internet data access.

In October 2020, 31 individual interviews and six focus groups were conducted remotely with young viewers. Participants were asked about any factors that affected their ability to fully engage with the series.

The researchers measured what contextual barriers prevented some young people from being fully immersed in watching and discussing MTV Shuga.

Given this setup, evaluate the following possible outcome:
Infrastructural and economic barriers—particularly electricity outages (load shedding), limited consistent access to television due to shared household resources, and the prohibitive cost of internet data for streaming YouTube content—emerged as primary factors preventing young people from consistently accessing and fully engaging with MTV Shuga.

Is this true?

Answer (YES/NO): NO